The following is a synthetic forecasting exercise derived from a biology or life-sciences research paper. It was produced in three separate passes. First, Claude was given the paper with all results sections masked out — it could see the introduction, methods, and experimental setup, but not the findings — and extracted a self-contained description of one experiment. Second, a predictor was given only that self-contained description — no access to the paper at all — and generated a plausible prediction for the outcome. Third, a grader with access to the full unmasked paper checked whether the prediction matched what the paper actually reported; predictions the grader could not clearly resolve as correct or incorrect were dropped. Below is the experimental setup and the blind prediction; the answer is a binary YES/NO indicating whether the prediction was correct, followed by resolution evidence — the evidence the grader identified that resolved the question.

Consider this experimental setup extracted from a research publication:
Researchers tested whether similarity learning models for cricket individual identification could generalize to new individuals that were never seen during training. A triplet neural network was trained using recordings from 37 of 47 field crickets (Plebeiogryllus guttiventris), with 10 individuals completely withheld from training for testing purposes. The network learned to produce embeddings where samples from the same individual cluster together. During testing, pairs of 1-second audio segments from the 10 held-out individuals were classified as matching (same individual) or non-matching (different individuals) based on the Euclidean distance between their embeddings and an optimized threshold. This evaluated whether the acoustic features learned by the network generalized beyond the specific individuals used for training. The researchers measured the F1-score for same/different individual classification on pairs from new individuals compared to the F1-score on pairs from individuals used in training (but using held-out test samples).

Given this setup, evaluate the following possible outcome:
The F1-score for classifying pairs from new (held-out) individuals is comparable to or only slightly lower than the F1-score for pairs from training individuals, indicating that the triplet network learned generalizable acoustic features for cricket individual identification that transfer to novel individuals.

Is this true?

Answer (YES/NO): YES